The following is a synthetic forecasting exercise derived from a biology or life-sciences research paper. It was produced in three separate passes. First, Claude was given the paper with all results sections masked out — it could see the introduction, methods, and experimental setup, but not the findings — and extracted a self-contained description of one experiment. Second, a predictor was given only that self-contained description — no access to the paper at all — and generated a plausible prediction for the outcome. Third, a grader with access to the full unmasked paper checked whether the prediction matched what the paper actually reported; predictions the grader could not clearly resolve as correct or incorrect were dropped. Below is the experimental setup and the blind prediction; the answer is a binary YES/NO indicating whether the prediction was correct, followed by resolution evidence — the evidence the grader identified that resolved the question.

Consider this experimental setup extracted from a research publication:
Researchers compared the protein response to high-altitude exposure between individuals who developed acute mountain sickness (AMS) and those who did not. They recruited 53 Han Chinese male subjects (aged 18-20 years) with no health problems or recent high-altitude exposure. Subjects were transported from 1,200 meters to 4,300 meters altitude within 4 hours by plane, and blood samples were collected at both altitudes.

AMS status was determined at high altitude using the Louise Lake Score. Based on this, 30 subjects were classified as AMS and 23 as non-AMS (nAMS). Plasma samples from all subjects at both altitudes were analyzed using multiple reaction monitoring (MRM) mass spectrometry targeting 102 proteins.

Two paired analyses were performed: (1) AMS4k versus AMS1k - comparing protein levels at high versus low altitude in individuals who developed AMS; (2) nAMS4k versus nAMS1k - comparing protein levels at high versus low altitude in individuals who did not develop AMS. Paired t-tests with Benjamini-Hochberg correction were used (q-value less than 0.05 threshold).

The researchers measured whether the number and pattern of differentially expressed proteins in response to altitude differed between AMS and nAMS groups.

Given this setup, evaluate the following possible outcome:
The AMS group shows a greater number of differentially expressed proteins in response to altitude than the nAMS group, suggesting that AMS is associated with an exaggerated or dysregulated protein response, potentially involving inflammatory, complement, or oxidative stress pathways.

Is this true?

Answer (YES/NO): NO